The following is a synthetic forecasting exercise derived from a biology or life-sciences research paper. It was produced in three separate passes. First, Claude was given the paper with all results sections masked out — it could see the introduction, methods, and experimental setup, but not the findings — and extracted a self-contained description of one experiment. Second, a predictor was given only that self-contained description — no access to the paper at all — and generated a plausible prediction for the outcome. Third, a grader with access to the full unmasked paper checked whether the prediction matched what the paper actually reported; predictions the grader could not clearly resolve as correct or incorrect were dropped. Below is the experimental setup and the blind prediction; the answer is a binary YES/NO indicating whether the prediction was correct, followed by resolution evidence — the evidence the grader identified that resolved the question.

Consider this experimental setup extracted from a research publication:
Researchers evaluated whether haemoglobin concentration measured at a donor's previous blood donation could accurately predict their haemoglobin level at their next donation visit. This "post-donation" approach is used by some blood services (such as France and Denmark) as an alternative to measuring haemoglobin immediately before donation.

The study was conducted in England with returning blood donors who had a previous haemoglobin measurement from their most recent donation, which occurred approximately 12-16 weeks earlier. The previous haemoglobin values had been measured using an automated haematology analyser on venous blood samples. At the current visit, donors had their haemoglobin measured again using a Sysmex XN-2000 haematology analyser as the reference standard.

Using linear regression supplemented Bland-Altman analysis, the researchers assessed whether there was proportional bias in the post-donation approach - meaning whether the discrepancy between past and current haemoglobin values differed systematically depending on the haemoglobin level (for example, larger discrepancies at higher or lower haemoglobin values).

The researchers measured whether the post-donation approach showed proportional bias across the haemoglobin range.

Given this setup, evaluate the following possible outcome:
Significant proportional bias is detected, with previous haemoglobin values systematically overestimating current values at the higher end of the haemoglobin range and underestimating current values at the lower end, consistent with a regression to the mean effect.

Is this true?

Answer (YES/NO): NO